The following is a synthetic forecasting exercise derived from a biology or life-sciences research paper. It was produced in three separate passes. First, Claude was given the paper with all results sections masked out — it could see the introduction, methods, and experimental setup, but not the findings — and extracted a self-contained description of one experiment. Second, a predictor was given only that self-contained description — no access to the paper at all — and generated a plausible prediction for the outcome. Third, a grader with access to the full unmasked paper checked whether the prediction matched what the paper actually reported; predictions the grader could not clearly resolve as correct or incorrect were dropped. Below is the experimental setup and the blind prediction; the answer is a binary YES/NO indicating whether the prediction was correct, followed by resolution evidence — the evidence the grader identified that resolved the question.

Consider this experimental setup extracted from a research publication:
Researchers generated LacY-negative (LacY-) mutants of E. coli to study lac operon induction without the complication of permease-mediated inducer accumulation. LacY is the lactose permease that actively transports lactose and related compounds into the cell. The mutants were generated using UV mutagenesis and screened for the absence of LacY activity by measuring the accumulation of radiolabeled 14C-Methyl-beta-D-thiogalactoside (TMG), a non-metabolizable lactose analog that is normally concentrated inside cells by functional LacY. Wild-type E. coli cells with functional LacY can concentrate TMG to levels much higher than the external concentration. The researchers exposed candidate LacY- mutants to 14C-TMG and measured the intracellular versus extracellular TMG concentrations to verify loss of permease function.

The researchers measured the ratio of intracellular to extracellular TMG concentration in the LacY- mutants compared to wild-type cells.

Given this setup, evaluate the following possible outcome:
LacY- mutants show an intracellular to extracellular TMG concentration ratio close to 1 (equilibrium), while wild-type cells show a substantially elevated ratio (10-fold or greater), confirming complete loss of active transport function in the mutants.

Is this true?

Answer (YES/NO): NO